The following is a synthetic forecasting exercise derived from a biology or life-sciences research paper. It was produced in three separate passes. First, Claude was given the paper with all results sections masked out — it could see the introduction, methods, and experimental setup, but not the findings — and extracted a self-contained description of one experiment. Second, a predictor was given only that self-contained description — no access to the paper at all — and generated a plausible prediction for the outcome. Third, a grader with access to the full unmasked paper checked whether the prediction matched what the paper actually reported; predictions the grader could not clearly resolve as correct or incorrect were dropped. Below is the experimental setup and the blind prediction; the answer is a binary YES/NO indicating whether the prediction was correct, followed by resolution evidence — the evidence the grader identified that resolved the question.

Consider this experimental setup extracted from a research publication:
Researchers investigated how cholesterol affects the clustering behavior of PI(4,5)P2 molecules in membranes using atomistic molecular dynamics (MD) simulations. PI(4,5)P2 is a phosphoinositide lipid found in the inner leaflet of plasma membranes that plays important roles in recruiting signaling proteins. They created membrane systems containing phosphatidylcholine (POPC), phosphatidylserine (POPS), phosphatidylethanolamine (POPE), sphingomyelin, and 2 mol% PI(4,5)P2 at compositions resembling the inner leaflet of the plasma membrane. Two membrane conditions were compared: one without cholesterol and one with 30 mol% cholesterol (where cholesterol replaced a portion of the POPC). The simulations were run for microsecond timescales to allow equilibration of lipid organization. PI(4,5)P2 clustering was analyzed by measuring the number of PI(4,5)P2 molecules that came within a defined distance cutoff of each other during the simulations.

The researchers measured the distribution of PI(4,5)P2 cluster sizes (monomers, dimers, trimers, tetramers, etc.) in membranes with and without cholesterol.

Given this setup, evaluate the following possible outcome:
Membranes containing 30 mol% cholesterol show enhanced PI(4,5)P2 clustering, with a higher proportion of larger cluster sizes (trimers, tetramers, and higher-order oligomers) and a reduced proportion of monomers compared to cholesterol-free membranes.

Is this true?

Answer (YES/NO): YES